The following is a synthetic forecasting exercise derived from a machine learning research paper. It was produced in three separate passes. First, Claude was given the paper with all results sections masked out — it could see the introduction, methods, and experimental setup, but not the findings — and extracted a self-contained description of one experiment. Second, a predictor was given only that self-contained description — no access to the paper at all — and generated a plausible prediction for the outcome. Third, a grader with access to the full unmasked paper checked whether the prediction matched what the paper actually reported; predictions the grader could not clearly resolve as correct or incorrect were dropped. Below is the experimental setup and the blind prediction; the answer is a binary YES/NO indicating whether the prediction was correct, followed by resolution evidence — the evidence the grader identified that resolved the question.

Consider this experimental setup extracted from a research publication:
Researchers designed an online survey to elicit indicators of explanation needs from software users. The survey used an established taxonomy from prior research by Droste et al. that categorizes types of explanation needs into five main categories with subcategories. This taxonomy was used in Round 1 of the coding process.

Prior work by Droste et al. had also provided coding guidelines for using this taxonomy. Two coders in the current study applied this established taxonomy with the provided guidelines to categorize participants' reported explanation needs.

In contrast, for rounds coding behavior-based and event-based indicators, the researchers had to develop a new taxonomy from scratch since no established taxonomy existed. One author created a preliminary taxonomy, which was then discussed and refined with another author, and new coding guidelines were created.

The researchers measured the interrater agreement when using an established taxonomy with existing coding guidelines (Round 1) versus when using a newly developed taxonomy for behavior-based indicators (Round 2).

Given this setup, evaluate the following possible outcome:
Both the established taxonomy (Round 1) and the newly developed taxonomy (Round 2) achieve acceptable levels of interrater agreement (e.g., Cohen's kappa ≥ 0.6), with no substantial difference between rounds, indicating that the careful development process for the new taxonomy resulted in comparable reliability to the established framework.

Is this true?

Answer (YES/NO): YES